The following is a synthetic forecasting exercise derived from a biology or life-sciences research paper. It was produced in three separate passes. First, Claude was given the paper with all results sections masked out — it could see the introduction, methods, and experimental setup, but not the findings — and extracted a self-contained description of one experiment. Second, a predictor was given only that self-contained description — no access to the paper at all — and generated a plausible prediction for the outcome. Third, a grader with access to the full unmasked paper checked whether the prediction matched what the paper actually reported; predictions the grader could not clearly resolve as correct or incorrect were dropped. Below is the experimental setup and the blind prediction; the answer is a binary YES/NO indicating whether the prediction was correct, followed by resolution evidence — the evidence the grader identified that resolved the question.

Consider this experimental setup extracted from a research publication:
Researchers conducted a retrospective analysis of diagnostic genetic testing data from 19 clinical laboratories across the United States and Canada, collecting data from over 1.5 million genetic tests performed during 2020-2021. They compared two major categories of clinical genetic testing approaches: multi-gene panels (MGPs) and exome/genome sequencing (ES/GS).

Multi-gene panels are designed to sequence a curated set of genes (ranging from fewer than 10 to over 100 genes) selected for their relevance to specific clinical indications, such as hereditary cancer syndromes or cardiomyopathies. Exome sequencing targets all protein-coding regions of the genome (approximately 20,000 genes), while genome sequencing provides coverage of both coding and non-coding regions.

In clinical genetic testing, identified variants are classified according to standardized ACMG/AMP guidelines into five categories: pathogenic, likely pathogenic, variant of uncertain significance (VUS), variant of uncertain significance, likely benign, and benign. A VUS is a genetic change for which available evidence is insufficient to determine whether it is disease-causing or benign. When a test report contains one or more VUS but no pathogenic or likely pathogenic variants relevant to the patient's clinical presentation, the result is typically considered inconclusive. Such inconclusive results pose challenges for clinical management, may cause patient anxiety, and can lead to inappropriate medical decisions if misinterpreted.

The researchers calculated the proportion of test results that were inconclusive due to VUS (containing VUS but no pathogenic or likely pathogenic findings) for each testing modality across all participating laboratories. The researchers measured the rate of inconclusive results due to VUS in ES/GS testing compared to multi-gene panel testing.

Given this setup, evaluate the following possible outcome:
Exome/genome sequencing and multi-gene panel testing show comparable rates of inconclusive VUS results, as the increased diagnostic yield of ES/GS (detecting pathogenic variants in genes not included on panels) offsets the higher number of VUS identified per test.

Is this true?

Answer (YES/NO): NO